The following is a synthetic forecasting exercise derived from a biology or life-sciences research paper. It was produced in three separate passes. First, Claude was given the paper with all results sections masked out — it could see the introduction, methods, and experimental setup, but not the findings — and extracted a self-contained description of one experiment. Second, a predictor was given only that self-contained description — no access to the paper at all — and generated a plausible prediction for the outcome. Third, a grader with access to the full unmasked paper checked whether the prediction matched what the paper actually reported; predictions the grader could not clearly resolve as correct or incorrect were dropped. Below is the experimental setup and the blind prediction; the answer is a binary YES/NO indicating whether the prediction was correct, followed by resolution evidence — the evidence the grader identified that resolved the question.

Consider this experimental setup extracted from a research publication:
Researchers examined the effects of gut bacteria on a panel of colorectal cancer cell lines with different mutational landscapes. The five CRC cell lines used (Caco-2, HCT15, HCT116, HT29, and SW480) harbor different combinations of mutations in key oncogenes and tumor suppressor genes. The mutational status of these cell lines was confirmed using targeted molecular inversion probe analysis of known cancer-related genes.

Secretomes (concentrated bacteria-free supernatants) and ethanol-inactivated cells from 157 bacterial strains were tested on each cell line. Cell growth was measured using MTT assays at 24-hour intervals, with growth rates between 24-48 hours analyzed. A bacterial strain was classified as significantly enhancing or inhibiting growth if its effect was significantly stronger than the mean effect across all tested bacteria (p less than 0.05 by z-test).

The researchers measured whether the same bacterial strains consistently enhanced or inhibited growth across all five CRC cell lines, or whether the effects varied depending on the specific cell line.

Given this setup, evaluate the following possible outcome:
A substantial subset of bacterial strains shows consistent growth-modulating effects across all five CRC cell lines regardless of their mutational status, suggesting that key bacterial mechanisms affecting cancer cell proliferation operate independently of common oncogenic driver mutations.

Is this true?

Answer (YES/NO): NO